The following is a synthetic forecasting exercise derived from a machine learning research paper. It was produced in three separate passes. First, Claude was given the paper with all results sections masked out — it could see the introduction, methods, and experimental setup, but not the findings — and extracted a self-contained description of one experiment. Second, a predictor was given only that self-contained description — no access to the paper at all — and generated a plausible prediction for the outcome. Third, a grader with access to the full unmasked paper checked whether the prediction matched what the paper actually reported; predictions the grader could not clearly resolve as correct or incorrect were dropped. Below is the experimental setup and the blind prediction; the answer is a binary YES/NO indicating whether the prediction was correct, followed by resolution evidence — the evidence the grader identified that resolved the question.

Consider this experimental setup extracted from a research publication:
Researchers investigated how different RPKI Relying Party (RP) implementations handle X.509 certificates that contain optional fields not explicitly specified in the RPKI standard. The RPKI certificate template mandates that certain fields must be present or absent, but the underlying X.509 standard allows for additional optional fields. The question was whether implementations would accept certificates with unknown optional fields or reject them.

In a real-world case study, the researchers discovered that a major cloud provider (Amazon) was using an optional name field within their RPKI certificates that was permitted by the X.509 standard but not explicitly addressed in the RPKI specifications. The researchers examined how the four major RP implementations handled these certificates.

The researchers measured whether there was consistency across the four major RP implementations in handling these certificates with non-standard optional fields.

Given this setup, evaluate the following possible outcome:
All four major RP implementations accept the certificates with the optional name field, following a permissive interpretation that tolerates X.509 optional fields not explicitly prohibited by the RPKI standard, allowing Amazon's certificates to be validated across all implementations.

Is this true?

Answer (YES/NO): NO